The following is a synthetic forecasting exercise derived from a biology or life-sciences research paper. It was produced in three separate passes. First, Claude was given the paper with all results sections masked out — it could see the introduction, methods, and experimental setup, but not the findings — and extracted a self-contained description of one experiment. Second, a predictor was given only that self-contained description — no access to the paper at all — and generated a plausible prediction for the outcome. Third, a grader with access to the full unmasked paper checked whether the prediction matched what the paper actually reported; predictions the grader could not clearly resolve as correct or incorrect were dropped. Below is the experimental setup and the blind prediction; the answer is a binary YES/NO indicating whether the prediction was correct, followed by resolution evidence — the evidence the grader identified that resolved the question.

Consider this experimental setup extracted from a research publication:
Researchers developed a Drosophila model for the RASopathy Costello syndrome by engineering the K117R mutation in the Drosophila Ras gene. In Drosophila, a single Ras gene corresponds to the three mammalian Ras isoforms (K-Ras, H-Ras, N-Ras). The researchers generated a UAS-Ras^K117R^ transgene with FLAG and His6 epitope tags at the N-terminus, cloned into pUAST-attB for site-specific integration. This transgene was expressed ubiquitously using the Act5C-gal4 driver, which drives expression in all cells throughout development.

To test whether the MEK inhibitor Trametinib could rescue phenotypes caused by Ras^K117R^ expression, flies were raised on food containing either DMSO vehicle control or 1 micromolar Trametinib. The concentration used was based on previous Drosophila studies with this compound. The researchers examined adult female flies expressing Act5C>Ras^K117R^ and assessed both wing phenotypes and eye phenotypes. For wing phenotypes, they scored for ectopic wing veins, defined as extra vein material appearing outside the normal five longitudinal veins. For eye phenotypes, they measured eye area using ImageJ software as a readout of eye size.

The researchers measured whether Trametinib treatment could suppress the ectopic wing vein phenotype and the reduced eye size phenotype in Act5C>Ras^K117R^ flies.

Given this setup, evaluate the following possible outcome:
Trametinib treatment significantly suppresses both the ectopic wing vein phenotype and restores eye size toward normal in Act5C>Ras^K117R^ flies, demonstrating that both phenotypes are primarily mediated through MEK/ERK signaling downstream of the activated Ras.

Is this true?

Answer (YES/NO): NO